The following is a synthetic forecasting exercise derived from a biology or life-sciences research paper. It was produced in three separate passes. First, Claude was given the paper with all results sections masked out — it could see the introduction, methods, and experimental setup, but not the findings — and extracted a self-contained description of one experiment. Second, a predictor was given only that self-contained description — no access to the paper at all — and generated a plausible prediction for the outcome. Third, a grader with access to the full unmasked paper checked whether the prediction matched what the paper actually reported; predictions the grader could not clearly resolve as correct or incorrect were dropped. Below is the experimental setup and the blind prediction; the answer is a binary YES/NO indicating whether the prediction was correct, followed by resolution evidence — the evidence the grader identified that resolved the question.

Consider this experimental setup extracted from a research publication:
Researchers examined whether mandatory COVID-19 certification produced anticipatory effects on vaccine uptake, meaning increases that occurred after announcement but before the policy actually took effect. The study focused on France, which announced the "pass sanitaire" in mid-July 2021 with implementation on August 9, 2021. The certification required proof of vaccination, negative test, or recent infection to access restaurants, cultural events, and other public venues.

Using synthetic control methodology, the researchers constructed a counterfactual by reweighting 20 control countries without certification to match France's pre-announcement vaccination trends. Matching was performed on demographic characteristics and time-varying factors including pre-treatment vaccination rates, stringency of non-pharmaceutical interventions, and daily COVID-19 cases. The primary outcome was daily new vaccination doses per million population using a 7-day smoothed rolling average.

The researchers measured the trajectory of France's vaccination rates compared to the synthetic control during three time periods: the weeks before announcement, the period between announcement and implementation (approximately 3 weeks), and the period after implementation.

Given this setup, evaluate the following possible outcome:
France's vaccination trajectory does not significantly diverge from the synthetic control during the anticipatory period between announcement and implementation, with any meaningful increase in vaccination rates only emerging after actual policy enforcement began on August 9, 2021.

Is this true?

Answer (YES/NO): NO